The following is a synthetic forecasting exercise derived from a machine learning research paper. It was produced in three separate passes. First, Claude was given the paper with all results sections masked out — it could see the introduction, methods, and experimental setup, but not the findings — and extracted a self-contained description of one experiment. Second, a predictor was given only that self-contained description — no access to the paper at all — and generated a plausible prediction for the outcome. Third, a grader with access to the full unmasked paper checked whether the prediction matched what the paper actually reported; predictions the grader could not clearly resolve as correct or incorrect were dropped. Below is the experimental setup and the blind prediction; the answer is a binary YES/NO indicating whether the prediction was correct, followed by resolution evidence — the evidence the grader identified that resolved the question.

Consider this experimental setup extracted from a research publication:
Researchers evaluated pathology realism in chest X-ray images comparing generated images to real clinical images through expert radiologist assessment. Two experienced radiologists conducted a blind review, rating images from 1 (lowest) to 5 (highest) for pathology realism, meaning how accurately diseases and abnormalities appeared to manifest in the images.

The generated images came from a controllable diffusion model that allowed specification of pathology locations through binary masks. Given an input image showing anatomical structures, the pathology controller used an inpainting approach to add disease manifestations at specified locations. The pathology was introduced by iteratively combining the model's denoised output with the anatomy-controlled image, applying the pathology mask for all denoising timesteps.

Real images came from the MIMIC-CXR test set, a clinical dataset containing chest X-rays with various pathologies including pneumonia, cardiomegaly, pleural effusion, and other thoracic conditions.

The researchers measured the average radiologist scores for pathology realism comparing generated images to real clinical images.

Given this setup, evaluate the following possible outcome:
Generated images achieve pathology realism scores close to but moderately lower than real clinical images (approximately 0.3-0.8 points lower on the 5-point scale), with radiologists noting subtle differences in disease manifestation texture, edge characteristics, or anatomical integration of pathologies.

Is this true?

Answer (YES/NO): NO